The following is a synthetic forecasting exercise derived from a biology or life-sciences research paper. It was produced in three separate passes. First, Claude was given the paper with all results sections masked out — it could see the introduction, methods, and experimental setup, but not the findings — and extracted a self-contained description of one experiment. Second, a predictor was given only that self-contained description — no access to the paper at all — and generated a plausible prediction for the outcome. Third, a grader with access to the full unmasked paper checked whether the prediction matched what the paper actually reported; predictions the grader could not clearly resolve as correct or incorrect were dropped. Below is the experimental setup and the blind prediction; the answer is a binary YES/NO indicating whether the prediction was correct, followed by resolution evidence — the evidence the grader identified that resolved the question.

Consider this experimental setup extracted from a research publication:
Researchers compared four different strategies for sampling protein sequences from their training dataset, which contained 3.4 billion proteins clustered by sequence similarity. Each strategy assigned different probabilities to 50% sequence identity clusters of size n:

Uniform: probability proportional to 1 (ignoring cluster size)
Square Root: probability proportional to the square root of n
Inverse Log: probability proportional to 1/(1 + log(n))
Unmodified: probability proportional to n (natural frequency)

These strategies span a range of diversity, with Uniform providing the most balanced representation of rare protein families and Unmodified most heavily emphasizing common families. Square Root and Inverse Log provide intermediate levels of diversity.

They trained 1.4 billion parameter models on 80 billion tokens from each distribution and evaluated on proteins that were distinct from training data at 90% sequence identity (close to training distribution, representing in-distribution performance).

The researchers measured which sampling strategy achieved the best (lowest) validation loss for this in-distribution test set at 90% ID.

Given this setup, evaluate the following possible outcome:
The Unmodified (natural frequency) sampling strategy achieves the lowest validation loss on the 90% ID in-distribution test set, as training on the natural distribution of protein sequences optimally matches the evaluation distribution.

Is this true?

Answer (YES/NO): YES